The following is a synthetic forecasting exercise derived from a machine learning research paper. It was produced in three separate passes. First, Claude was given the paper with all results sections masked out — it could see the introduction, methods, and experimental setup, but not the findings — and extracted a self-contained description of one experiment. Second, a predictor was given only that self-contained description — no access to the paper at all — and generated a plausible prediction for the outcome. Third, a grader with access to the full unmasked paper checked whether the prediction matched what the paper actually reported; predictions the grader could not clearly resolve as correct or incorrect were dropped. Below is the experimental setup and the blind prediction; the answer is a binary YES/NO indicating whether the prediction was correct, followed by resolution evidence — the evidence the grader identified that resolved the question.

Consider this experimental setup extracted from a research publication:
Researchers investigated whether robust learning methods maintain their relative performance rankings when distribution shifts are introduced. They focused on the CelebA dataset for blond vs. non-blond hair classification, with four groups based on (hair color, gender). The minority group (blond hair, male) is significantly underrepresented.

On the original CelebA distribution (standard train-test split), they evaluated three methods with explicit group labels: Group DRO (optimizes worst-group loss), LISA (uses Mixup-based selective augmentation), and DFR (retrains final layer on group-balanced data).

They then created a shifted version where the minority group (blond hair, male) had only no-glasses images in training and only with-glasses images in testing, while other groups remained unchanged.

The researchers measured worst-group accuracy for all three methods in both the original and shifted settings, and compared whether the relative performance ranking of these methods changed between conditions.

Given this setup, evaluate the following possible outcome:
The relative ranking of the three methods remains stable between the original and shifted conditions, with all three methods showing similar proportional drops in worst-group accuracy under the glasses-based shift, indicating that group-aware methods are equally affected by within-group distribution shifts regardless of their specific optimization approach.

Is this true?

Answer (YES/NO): NO